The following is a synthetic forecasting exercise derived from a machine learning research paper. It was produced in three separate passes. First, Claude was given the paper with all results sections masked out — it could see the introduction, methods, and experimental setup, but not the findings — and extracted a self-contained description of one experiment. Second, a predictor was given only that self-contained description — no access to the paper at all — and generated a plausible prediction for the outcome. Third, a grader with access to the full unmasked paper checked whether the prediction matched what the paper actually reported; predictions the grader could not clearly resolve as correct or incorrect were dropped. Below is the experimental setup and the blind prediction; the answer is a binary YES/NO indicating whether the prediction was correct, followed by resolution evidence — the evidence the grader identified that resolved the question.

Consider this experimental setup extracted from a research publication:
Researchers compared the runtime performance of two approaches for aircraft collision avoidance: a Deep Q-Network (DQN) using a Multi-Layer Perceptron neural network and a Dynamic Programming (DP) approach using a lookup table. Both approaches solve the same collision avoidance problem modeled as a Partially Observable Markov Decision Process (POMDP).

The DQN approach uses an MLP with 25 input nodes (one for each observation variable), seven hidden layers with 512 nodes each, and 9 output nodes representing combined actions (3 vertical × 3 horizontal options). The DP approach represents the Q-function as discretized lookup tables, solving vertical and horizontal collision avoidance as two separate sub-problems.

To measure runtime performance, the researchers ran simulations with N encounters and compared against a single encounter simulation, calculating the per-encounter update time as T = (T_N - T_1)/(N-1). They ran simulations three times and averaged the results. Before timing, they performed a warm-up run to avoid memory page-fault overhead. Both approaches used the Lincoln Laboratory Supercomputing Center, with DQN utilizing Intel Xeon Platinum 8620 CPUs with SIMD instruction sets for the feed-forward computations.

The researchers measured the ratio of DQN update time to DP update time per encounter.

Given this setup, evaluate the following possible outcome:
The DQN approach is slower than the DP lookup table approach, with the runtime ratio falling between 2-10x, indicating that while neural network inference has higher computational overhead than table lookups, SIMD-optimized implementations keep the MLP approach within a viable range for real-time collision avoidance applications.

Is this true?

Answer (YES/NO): NO